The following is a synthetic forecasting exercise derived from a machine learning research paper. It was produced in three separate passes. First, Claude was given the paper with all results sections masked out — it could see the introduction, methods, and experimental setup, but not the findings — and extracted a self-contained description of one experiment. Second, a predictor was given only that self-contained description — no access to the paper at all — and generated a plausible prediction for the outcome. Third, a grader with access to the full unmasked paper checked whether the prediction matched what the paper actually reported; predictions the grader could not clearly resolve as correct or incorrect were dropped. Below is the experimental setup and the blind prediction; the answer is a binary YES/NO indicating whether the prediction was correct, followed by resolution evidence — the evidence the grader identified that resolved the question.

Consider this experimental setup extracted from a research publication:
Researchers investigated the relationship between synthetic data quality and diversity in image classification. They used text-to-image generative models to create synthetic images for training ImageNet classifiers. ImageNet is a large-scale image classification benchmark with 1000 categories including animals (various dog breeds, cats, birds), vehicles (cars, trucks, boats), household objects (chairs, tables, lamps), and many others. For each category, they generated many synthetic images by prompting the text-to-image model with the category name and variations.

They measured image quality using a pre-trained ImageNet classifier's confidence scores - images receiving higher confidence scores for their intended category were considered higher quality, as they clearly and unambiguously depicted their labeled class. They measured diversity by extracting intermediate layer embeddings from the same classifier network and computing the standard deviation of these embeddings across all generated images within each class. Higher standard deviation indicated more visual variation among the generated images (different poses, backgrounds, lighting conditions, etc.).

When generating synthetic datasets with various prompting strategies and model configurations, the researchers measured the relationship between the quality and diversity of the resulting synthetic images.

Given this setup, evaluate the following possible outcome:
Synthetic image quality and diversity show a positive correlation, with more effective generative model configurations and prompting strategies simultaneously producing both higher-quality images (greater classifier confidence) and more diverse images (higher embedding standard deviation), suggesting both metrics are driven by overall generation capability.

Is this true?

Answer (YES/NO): NO